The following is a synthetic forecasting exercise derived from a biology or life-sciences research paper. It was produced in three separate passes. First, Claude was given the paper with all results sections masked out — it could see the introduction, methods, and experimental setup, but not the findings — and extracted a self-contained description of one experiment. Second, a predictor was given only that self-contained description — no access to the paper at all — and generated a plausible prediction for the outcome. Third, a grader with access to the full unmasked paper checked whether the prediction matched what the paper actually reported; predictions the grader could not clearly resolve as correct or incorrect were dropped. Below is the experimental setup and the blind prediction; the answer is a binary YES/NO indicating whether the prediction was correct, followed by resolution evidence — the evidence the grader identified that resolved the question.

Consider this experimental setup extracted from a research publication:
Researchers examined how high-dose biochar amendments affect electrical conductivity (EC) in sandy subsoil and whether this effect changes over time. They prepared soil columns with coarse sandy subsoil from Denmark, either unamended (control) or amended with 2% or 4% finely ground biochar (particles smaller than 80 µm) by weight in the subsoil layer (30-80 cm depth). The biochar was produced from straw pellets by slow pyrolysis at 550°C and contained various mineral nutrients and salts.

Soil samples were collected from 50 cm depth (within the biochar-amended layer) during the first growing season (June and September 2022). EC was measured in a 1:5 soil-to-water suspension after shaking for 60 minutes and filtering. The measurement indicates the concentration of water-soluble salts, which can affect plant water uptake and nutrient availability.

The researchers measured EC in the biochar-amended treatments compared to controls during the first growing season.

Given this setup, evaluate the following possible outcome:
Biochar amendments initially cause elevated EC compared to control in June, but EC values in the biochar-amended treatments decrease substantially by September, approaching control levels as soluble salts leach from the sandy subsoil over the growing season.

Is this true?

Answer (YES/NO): YES